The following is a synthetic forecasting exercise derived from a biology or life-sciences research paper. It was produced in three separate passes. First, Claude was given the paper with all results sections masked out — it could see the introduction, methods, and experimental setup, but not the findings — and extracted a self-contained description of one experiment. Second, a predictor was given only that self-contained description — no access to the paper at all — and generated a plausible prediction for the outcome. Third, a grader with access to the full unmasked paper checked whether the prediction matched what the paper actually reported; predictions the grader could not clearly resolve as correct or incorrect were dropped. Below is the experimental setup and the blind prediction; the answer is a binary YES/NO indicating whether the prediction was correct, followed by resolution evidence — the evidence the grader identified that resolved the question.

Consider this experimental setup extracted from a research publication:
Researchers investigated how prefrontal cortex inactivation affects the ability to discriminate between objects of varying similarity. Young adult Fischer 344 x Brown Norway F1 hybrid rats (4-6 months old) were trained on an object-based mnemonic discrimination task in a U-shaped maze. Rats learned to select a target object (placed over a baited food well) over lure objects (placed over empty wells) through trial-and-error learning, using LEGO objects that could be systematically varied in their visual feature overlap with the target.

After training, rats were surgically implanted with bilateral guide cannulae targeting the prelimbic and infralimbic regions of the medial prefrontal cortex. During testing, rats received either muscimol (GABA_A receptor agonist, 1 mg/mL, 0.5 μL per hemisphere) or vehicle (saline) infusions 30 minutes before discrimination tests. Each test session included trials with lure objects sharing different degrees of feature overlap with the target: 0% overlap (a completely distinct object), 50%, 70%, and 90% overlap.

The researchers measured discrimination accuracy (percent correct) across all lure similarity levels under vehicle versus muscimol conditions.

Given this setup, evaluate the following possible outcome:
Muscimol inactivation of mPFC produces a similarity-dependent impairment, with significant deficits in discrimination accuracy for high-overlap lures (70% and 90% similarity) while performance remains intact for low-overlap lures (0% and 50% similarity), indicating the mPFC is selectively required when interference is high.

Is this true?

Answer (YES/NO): NO